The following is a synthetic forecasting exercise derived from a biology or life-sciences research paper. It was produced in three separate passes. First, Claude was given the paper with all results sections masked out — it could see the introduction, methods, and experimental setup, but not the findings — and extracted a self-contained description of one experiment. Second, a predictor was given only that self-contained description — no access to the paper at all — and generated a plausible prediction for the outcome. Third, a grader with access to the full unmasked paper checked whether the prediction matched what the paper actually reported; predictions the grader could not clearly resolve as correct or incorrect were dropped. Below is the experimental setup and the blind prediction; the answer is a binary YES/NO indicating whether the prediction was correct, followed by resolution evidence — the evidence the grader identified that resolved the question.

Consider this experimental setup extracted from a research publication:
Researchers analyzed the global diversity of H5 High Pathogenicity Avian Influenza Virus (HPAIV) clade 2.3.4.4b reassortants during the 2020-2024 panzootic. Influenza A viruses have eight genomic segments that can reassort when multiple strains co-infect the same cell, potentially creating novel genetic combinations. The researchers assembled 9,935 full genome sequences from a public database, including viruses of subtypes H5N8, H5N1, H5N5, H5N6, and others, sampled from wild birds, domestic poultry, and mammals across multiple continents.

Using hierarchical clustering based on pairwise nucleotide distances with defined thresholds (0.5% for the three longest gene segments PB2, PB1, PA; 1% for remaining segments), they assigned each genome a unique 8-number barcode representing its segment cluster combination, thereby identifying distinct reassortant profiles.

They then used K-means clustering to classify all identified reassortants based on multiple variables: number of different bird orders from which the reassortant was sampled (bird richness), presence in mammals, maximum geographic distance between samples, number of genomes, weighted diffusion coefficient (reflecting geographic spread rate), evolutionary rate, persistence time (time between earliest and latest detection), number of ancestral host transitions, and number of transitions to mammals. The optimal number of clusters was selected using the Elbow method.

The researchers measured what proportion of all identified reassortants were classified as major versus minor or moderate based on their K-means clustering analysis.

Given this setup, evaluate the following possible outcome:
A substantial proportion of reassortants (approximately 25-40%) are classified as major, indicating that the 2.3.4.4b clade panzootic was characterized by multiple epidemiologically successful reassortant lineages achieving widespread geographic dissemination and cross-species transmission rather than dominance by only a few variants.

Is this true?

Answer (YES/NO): NO